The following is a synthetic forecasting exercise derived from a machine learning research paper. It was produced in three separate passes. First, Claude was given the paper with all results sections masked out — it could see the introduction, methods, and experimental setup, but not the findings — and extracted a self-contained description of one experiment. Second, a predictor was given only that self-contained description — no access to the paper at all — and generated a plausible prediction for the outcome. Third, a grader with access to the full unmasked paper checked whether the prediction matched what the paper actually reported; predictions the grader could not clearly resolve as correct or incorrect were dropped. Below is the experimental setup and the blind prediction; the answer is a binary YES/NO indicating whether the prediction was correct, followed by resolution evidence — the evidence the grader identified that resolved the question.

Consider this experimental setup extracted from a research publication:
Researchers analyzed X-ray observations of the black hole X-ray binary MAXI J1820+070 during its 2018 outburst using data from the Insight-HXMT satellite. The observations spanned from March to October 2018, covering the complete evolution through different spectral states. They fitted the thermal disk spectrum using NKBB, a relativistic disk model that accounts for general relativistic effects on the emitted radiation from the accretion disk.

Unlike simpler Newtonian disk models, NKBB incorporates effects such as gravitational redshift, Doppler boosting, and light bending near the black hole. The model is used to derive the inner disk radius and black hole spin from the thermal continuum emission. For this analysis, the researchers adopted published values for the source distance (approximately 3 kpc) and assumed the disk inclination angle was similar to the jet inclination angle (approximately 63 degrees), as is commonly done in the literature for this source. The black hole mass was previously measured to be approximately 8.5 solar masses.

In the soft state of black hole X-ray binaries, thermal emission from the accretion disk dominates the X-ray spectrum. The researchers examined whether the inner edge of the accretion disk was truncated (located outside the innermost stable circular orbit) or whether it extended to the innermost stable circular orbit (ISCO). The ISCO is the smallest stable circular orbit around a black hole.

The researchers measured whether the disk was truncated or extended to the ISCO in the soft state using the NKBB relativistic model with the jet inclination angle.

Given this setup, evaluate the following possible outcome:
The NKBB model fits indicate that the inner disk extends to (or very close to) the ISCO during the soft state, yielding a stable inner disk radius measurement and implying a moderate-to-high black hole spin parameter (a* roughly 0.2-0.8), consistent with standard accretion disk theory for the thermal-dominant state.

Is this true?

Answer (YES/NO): NO